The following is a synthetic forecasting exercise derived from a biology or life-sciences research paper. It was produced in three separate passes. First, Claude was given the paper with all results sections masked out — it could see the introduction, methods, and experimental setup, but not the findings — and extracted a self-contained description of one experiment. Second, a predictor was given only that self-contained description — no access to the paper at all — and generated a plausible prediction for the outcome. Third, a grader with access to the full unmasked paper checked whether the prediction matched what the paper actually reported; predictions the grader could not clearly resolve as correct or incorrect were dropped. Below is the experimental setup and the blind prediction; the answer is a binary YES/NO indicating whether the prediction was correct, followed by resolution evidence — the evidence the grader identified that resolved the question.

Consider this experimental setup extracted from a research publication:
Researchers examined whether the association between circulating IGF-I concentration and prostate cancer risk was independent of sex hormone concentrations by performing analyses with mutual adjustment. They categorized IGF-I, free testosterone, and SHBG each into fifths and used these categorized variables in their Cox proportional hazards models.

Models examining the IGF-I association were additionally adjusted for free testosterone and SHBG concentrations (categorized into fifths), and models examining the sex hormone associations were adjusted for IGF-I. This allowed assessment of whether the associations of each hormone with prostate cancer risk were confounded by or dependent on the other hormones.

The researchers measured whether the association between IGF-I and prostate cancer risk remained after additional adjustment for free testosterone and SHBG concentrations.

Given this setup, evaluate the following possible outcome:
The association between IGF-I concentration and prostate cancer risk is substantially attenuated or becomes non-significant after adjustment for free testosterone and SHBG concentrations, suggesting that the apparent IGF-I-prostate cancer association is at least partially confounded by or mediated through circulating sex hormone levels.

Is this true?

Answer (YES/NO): NO